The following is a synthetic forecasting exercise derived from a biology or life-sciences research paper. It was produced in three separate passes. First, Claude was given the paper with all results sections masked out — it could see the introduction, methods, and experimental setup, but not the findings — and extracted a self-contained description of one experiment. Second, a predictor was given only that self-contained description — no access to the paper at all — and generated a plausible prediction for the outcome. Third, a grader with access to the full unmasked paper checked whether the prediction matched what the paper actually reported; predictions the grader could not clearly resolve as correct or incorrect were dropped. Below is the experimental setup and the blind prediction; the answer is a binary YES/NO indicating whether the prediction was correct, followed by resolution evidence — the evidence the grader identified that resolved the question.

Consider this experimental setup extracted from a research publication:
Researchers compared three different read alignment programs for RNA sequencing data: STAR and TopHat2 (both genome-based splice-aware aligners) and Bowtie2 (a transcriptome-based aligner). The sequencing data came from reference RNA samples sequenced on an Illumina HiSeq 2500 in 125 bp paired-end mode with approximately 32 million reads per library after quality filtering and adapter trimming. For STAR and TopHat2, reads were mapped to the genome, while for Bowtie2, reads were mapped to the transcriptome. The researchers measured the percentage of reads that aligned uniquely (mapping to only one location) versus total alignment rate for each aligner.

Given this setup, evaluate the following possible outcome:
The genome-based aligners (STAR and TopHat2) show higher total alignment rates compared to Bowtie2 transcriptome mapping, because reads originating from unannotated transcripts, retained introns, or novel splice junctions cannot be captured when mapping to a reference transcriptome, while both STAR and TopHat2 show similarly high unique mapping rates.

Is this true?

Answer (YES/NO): NO